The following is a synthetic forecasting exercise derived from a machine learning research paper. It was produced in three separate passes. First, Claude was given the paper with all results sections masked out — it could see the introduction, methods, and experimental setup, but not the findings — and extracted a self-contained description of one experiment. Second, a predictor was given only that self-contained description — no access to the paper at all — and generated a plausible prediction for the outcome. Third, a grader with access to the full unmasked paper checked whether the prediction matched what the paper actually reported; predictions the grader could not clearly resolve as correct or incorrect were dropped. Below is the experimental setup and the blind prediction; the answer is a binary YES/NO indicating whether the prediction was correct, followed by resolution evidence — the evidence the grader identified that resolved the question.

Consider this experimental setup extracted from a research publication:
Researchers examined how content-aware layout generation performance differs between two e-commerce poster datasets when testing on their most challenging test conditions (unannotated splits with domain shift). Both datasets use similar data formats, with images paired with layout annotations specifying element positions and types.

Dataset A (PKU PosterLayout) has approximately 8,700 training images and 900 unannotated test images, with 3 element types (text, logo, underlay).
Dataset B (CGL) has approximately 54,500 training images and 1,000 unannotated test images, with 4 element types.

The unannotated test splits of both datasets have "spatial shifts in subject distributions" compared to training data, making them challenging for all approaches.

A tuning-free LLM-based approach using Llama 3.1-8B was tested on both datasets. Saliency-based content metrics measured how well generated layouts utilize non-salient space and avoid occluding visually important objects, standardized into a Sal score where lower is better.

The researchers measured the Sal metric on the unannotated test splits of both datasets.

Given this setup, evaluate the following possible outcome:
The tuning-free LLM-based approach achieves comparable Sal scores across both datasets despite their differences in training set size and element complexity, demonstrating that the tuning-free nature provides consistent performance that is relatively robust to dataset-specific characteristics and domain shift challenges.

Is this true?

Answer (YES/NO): NO